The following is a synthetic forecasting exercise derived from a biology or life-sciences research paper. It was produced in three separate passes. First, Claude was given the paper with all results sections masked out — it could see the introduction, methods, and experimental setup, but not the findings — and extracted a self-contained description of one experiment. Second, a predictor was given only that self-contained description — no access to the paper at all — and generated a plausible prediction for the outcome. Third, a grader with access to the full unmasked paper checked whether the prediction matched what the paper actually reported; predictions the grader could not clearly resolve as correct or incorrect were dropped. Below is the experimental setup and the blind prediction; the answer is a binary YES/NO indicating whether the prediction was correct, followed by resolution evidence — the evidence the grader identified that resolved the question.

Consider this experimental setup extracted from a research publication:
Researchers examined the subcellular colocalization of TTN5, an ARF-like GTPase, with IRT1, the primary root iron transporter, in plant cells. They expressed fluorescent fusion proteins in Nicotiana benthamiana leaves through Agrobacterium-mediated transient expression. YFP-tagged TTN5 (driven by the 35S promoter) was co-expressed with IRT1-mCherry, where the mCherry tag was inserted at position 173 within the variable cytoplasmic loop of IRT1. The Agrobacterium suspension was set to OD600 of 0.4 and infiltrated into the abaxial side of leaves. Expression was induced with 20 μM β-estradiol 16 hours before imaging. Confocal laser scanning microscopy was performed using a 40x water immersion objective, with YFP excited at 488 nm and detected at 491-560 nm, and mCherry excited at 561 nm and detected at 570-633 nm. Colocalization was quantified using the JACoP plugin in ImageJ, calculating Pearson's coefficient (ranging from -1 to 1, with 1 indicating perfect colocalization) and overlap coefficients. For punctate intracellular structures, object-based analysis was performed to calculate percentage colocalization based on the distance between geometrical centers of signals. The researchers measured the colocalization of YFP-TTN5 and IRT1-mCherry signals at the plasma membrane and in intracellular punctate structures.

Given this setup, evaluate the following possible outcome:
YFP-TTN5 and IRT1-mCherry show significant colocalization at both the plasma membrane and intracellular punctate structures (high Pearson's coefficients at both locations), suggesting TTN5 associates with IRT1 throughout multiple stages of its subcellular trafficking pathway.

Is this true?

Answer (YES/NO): YES